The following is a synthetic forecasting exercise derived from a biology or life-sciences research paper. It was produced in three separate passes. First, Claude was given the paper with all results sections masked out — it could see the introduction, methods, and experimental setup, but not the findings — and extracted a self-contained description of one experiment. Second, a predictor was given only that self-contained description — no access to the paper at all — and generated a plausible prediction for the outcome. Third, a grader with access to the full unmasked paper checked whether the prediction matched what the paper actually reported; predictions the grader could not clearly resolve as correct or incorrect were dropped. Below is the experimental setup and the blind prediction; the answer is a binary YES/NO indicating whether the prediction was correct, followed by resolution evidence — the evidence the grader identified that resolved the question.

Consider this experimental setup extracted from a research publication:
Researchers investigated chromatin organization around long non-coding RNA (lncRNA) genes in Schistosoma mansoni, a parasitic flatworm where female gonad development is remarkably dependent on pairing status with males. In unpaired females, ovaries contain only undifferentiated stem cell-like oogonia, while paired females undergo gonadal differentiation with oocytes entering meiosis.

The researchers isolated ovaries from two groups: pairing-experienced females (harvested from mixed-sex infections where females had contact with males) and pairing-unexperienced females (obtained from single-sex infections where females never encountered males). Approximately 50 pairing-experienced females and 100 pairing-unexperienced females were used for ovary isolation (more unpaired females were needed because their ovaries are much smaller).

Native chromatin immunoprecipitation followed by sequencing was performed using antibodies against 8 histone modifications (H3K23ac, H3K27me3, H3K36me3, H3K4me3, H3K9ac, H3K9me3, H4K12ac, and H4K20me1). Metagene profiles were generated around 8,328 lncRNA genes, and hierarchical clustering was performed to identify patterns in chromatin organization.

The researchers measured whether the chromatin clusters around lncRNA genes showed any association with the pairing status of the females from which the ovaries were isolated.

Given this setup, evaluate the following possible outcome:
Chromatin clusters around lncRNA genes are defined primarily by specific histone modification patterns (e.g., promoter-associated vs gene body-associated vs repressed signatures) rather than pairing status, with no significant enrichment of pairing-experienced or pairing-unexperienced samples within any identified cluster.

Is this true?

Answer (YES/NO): NO